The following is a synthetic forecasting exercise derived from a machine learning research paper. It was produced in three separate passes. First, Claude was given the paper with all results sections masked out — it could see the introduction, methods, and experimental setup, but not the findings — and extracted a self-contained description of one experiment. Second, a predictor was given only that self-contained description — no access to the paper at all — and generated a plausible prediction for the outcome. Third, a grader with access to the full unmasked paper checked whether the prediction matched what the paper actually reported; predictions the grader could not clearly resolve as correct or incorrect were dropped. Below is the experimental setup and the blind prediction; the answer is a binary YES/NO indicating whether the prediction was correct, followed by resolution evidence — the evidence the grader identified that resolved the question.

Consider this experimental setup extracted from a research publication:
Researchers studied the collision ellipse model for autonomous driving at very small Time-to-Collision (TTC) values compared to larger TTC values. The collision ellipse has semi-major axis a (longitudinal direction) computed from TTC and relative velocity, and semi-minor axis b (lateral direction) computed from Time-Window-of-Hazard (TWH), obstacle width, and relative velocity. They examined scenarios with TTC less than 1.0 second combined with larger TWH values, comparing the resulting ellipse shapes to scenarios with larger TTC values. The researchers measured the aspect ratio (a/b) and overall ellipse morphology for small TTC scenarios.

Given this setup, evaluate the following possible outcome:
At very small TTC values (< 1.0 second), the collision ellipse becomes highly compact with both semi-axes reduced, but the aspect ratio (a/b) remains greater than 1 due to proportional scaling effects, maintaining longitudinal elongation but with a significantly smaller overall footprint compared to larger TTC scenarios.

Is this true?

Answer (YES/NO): NO